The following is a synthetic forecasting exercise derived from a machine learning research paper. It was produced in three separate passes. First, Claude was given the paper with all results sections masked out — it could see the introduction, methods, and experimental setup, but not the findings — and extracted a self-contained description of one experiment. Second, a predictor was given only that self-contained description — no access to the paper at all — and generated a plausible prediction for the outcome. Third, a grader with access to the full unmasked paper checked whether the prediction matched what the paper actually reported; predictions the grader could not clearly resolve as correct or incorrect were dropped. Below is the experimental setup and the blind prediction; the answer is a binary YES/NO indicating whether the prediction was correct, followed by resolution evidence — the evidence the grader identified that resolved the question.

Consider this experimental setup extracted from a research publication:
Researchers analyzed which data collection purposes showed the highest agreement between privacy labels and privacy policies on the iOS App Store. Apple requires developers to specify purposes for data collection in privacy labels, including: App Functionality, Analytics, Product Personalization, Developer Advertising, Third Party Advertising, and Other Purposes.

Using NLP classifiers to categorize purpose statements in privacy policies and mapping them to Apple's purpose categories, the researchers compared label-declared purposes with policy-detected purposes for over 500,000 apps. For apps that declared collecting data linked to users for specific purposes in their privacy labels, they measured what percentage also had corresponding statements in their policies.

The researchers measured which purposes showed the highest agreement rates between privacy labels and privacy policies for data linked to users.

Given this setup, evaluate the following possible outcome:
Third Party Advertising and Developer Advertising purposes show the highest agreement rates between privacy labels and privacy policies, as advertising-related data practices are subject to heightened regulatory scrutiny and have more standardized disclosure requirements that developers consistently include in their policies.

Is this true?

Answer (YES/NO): NO